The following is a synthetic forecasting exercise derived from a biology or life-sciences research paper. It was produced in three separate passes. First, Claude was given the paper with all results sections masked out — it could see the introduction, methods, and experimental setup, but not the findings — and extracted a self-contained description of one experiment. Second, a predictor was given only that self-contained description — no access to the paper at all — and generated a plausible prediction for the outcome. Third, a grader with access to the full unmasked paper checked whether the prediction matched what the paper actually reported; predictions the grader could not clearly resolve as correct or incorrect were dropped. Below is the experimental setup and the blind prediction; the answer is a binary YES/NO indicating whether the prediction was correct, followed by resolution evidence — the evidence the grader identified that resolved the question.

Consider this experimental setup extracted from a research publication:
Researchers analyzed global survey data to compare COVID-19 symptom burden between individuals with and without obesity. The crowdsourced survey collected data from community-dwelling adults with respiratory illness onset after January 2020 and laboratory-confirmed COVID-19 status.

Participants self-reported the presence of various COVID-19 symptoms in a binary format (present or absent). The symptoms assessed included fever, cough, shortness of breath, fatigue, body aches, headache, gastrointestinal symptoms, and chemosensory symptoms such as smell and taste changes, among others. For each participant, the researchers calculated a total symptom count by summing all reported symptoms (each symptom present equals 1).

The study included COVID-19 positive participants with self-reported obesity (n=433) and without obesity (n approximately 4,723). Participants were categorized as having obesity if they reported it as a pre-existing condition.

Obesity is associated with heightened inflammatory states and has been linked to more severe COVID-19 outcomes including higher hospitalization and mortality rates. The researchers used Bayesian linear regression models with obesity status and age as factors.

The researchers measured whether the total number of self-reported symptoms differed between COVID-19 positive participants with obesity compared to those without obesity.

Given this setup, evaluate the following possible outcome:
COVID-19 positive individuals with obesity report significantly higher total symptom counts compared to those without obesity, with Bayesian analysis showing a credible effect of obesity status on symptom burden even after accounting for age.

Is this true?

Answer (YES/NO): YES